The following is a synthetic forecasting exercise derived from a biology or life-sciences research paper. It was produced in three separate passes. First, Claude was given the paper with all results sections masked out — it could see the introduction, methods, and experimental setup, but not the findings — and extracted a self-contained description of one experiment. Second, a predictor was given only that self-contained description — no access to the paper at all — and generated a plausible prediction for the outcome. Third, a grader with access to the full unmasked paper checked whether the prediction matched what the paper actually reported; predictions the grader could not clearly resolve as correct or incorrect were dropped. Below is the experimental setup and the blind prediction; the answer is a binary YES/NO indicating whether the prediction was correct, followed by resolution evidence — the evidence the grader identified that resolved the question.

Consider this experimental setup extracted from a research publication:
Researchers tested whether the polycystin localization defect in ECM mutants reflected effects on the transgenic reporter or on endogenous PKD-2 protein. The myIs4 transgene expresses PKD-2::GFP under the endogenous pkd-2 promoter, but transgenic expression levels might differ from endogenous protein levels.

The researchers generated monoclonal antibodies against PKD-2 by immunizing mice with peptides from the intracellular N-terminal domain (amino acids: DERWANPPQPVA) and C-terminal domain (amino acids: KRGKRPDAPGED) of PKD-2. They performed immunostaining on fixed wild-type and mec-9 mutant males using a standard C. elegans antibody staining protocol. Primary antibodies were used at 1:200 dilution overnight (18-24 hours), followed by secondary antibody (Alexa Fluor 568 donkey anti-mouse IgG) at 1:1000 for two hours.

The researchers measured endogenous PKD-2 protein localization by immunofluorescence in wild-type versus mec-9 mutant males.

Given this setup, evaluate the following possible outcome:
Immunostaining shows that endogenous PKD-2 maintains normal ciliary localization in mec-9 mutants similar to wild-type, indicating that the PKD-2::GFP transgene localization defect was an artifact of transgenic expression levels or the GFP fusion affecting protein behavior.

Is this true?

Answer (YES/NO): NO